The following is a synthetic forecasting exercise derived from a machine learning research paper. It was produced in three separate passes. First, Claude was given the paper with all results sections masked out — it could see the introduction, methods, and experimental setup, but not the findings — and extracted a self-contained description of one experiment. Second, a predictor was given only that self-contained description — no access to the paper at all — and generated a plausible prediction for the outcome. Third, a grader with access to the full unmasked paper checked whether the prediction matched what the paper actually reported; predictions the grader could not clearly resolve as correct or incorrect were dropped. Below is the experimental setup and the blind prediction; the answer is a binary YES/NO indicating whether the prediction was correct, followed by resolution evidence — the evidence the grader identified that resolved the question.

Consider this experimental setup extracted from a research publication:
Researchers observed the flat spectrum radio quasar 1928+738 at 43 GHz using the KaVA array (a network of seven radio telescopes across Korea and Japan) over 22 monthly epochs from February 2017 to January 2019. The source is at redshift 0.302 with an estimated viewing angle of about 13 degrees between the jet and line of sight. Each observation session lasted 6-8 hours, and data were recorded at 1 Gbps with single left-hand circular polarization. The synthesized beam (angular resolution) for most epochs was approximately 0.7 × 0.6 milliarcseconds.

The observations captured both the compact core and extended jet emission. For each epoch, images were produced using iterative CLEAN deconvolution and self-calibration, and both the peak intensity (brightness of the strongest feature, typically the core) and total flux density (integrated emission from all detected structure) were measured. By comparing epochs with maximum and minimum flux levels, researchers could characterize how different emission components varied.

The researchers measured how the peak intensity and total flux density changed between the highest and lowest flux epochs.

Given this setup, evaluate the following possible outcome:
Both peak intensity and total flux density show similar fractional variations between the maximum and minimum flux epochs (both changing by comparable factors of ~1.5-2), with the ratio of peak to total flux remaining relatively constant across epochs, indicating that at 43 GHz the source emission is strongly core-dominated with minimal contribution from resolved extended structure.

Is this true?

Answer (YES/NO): NO